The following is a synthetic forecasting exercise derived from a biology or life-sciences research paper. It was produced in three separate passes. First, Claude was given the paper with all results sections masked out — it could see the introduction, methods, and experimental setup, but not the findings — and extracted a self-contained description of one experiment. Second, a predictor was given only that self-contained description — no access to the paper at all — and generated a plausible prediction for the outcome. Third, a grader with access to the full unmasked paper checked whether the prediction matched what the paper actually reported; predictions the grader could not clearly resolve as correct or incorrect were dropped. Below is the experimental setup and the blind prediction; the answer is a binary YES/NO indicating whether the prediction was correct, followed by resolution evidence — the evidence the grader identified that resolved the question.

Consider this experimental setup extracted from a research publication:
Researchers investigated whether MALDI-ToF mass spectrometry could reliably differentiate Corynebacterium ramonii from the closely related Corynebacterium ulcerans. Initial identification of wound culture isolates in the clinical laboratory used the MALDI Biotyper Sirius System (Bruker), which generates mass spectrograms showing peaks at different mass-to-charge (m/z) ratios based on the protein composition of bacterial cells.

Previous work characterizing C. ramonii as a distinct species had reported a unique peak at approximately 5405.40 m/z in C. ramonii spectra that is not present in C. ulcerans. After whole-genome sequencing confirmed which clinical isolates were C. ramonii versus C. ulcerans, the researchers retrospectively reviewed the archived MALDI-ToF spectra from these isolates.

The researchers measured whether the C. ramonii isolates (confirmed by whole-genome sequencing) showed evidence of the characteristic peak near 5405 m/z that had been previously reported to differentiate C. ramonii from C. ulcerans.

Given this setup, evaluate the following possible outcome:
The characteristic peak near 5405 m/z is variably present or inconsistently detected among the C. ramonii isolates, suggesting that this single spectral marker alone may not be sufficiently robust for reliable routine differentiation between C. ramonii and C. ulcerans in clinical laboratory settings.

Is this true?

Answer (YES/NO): NO